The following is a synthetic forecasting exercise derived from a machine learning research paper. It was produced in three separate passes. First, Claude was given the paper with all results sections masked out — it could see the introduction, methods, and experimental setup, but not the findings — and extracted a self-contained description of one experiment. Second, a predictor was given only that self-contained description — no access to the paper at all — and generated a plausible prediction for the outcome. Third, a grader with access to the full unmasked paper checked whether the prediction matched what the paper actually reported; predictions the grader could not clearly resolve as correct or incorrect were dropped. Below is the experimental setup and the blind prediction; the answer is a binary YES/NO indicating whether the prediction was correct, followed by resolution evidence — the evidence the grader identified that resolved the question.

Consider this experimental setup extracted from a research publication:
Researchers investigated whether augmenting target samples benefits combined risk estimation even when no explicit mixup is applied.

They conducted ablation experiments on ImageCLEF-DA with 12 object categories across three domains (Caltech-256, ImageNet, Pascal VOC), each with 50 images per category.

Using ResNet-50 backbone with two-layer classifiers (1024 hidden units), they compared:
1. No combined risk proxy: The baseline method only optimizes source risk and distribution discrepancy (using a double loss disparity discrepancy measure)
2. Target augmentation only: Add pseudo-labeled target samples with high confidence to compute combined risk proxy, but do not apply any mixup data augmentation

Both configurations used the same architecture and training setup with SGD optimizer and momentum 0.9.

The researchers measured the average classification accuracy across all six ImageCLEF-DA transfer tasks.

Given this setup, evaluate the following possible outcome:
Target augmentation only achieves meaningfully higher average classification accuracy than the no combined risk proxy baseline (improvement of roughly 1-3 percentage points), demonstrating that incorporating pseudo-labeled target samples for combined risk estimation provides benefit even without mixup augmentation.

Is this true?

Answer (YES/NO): NO